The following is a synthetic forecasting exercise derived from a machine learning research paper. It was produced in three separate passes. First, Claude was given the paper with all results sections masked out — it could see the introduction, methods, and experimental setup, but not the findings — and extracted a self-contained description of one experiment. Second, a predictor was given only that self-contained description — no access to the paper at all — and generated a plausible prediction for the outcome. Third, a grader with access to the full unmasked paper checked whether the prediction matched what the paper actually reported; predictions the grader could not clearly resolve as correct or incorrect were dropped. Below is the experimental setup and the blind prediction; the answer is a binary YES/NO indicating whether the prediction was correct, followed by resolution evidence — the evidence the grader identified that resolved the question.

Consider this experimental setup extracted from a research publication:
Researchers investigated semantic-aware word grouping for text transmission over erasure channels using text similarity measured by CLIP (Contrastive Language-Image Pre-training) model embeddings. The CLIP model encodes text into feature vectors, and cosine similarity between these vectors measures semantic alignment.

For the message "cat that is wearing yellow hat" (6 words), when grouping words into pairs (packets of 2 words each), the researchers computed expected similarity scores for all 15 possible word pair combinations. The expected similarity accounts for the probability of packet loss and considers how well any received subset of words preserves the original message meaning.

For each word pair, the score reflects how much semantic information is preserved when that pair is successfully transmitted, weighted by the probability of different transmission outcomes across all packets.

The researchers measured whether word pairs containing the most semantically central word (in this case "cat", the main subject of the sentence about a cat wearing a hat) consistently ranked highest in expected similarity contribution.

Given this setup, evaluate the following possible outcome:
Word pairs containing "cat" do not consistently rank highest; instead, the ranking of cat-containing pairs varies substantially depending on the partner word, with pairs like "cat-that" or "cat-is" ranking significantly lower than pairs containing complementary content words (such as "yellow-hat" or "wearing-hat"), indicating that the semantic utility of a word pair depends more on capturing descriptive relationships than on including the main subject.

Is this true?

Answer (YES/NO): NO